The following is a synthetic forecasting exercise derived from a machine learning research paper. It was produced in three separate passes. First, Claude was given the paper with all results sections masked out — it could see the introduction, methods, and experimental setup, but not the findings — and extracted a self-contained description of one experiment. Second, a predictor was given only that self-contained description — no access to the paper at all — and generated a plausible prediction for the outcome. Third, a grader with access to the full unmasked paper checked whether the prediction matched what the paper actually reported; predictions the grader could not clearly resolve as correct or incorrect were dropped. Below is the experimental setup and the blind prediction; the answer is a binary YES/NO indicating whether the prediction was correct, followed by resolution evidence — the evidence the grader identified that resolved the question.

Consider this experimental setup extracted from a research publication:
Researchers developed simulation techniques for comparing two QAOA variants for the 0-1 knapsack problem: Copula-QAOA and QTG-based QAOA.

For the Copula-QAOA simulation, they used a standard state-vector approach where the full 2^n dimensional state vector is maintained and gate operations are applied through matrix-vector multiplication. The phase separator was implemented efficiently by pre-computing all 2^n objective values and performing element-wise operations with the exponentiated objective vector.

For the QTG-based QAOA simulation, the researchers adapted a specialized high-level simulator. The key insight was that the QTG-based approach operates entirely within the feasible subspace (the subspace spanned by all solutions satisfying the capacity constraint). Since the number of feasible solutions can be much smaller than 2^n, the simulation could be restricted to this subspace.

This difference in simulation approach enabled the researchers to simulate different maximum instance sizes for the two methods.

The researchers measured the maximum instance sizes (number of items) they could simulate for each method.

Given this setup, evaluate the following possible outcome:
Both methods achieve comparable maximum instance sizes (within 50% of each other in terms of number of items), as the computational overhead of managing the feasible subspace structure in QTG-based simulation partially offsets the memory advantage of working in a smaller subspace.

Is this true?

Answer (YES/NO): NO